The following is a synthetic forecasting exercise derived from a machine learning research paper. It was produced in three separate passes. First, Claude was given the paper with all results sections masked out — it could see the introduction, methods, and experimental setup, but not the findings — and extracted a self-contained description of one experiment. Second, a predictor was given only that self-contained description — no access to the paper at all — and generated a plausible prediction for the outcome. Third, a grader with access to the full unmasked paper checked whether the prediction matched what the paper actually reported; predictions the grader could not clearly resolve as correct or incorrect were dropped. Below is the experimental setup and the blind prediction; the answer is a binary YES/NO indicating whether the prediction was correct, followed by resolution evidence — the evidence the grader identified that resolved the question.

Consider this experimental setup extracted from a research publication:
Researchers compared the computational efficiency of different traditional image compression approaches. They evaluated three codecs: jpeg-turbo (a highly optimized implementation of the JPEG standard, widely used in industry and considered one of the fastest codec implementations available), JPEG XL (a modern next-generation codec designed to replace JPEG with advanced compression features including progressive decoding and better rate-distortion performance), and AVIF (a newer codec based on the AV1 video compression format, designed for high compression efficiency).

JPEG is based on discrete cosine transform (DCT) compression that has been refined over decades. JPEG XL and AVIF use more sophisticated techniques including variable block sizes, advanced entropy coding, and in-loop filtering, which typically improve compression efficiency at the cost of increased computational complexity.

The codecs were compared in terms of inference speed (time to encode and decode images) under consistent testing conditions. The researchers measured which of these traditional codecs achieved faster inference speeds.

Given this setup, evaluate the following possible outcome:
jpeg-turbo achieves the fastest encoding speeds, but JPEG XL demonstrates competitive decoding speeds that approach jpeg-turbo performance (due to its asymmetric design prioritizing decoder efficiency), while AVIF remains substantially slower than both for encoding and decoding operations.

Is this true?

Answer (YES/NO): NO